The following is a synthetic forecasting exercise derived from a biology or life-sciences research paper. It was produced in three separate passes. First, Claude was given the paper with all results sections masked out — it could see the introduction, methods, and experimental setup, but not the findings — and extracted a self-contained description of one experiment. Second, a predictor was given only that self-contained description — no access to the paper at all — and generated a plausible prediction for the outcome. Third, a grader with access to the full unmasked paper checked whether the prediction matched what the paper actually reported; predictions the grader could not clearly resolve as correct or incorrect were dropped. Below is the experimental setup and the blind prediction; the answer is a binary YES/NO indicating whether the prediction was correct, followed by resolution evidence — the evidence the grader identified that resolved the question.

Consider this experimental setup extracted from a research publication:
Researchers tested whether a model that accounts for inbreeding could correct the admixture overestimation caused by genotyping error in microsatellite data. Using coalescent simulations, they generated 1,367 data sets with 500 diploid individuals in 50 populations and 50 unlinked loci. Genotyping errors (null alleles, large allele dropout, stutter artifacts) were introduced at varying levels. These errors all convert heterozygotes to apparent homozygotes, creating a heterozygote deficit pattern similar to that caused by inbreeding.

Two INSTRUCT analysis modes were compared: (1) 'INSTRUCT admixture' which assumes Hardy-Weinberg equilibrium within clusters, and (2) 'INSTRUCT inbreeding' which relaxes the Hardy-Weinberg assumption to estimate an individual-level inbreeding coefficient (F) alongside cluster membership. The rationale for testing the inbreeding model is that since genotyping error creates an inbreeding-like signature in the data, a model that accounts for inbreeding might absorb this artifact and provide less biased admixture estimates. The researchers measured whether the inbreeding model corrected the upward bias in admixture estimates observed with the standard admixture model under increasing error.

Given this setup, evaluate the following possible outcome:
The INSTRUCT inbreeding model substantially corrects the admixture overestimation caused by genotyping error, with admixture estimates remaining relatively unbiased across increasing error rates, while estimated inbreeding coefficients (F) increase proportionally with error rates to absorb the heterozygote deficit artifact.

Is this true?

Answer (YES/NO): NO